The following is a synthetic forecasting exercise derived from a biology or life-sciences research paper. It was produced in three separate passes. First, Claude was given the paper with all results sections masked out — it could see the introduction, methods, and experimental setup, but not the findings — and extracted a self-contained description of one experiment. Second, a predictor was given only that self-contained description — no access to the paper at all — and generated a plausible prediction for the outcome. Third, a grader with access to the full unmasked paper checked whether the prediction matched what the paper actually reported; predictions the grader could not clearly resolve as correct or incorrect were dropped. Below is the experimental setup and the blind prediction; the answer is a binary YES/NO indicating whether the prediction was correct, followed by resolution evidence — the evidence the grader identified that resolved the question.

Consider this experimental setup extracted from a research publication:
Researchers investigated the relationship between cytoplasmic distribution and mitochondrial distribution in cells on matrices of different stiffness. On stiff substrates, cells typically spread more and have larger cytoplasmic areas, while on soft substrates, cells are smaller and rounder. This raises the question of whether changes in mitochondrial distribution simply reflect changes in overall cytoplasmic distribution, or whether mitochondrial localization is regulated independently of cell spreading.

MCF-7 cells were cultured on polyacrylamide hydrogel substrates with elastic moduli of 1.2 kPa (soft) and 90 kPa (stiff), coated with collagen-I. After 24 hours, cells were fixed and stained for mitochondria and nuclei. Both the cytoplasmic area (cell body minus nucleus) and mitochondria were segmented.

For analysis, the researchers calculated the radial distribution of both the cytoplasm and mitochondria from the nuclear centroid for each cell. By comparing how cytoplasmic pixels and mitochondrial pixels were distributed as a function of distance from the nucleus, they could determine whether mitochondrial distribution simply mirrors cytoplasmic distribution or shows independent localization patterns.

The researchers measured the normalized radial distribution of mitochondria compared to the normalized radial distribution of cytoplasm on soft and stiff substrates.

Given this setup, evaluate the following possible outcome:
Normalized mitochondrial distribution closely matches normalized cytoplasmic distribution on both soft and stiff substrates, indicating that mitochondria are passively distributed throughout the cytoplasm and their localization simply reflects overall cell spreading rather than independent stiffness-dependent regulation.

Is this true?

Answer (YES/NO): NO